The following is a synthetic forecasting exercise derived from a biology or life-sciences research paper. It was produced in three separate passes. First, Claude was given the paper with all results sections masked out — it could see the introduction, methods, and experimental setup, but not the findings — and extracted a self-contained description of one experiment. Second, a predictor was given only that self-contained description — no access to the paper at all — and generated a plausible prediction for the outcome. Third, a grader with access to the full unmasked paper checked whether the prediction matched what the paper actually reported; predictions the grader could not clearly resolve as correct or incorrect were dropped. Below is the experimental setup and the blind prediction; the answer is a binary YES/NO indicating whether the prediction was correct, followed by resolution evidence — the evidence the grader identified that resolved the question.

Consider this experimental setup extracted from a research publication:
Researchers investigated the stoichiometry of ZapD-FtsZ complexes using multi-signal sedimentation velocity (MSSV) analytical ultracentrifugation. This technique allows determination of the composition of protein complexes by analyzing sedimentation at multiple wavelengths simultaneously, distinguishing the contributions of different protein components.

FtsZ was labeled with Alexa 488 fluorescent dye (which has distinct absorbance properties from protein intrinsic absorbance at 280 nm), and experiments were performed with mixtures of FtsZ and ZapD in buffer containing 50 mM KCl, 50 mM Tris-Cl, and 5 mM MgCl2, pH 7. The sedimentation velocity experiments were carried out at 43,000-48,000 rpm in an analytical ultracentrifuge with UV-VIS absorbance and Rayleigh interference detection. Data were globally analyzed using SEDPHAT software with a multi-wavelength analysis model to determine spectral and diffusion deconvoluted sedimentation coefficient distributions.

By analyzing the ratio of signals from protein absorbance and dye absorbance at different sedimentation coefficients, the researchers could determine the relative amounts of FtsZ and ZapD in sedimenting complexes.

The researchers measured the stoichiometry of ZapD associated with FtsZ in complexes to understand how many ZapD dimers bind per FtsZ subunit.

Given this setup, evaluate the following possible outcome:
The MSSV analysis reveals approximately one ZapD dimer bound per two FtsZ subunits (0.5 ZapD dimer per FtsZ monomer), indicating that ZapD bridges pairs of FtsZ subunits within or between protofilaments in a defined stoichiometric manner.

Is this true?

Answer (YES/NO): NO